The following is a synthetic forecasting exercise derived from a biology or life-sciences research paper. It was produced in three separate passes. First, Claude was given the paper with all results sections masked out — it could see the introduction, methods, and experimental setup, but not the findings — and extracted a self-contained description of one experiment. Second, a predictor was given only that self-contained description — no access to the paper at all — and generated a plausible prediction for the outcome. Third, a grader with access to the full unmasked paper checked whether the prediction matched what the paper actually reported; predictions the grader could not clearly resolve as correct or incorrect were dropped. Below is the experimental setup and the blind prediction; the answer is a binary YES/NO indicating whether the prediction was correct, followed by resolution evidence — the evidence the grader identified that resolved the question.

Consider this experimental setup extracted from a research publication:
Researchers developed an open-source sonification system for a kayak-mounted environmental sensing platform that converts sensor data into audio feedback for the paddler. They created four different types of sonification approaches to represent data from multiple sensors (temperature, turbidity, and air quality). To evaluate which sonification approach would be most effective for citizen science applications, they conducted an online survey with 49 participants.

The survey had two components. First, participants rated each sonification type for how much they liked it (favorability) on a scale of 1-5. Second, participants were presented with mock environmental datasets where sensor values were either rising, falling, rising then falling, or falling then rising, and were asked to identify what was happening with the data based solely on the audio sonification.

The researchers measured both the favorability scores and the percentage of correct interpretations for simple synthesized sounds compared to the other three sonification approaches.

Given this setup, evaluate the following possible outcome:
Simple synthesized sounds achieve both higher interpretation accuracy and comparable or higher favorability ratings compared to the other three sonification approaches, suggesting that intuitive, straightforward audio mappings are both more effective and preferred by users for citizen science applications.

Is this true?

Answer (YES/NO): NO